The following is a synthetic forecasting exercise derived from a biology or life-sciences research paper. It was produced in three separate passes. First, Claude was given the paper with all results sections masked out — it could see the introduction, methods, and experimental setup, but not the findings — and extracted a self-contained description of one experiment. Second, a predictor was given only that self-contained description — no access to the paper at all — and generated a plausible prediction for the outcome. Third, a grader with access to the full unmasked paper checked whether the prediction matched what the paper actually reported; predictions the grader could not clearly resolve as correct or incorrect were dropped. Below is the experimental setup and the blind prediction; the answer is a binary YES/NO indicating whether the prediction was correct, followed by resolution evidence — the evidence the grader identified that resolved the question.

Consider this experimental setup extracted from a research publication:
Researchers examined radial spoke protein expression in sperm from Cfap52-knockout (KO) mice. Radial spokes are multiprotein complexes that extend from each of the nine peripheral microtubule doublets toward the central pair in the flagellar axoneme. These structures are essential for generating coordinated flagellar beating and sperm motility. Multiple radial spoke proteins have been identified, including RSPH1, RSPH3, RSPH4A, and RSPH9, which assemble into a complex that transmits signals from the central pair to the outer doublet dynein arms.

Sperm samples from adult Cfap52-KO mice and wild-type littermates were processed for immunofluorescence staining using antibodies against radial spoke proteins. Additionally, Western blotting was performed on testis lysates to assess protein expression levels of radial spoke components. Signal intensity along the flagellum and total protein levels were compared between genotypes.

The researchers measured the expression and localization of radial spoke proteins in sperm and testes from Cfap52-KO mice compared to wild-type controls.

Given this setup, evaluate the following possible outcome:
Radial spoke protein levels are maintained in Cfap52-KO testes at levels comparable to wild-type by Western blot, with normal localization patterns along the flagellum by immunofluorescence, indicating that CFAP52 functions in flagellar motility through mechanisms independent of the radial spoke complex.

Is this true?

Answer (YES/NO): NO